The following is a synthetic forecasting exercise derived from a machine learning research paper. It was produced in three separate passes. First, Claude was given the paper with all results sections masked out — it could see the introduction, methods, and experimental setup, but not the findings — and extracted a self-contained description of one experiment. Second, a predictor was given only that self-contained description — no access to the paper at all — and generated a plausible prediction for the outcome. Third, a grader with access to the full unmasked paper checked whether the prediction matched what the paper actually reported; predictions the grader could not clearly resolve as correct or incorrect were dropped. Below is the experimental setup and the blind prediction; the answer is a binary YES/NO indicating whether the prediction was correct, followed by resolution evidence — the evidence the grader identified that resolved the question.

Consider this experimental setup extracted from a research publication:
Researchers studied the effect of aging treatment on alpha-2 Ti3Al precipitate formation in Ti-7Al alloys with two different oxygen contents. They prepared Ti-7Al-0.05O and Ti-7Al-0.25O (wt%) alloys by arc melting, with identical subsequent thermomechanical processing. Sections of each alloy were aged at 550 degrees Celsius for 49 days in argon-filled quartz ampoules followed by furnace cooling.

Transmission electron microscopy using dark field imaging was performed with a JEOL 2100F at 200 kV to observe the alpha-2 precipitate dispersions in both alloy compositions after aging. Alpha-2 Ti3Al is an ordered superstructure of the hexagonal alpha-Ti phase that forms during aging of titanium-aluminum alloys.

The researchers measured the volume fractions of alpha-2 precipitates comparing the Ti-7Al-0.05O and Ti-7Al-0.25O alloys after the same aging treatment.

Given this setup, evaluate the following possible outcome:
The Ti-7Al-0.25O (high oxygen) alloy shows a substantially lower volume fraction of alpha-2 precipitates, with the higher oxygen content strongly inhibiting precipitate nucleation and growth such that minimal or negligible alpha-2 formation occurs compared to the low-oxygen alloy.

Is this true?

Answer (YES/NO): NO